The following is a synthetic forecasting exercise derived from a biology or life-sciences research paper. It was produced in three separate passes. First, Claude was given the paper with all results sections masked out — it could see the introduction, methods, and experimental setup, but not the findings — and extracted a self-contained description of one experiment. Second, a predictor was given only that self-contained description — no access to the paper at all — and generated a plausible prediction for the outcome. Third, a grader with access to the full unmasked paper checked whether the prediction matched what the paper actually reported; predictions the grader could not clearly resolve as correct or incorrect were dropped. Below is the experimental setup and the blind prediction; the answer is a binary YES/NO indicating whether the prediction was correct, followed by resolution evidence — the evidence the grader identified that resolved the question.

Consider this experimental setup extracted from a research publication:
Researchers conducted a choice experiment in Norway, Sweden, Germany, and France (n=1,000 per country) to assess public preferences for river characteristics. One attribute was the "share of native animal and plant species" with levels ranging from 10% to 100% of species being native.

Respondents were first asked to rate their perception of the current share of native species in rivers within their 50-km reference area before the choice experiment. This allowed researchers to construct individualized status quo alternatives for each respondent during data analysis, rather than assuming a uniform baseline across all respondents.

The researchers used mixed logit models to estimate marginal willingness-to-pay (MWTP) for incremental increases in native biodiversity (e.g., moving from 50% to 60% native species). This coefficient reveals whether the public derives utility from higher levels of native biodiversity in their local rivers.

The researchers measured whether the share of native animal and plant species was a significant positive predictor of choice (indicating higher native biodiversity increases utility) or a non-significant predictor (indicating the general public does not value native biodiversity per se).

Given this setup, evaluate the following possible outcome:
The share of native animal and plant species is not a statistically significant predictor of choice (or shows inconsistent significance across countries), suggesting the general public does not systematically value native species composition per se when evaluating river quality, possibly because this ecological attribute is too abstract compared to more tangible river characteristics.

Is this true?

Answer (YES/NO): NO